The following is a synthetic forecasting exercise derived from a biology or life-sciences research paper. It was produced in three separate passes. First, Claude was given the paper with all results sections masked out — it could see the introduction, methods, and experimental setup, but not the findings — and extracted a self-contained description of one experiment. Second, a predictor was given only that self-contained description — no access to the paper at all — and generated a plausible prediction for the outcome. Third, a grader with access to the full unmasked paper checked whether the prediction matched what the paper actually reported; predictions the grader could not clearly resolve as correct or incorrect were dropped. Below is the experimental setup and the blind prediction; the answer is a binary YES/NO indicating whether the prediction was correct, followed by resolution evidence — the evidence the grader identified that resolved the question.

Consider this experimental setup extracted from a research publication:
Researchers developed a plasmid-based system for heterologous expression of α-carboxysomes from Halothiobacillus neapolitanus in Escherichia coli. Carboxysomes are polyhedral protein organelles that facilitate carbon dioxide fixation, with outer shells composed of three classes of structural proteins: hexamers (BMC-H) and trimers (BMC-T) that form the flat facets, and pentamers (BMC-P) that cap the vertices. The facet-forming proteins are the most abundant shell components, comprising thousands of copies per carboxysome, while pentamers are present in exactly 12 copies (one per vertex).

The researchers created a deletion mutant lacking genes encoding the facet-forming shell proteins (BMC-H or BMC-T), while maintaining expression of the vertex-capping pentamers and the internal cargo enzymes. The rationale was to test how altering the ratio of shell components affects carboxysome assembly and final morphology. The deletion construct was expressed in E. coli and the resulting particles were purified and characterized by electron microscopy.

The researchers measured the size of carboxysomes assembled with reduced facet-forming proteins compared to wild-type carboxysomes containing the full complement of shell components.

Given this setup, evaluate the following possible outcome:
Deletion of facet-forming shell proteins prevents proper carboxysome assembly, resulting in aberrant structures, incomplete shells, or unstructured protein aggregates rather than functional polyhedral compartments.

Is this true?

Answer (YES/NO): NO